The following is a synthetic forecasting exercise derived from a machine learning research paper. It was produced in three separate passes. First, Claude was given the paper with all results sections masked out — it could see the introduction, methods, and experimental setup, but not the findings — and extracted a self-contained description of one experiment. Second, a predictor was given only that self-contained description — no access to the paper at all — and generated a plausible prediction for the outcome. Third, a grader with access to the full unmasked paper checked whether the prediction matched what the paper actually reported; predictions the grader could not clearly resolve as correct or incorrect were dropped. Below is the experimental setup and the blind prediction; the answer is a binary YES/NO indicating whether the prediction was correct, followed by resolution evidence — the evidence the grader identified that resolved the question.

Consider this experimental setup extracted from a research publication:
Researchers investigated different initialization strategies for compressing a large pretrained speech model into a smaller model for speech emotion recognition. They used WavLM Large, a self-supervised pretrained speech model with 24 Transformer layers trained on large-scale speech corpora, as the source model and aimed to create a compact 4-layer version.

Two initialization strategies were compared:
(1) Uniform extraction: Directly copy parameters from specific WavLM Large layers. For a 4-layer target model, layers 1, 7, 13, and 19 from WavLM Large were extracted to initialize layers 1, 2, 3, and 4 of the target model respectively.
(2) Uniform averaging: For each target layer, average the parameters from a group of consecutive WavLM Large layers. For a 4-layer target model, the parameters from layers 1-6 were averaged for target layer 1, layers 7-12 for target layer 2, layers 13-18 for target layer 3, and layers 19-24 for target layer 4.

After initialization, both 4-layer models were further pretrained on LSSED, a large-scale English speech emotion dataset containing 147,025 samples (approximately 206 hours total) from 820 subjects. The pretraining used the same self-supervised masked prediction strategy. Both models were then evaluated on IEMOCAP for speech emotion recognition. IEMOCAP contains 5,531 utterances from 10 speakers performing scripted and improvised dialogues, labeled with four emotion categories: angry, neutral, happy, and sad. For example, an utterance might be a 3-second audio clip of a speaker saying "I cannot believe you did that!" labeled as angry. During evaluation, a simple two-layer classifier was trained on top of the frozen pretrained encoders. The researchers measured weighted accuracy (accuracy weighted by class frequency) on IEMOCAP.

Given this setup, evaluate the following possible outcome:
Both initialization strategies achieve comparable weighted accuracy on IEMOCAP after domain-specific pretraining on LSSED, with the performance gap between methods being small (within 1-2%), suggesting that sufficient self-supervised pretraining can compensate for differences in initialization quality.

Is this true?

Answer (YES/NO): NO